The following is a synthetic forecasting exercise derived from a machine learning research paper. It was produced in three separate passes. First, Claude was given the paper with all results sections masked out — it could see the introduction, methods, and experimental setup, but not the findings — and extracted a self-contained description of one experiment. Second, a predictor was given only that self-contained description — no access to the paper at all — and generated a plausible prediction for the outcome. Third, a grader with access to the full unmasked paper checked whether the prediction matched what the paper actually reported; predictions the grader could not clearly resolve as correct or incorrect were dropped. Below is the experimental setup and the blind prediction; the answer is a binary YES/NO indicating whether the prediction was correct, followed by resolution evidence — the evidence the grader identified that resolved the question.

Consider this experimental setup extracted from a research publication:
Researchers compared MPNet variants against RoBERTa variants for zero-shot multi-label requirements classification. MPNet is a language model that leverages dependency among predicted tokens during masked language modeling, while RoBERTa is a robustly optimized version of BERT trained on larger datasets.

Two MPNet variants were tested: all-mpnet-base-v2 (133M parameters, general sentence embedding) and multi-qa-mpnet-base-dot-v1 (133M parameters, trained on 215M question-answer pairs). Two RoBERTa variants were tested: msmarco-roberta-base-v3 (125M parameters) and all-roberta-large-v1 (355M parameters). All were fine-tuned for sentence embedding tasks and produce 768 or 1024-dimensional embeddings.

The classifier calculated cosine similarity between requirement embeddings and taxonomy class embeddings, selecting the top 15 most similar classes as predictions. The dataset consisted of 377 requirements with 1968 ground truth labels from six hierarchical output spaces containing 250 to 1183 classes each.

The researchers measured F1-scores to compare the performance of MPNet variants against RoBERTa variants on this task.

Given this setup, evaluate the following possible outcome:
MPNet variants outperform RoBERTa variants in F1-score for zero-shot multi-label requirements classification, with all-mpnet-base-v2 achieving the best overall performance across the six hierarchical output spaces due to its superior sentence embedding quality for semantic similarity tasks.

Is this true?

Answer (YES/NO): NO